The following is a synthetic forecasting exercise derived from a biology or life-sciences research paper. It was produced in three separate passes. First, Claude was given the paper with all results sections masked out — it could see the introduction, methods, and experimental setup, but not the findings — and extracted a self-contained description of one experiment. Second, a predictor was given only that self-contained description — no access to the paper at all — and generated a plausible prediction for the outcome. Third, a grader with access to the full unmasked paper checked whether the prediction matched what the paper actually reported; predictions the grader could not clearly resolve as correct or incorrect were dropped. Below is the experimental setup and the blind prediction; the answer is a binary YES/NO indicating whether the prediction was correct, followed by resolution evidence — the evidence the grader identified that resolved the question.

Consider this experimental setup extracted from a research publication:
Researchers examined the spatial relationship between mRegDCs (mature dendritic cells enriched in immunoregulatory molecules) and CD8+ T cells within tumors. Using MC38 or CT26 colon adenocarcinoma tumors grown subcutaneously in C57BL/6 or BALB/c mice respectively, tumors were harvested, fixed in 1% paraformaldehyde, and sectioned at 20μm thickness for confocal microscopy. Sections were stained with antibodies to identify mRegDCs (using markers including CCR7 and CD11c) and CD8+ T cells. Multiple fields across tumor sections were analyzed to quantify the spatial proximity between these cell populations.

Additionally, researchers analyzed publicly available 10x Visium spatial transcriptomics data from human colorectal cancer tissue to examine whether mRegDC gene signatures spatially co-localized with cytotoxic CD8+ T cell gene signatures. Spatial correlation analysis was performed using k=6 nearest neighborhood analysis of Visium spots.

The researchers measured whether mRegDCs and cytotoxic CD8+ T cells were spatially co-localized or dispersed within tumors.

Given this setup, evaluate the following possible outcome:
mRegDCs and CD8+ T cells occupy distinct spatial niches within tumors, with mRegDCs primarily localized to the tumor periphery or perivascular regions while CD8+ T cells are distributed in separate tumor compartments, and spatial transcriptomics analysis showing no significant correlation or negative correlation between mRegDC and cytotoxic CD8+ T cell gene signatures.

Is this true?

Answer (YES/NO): NO